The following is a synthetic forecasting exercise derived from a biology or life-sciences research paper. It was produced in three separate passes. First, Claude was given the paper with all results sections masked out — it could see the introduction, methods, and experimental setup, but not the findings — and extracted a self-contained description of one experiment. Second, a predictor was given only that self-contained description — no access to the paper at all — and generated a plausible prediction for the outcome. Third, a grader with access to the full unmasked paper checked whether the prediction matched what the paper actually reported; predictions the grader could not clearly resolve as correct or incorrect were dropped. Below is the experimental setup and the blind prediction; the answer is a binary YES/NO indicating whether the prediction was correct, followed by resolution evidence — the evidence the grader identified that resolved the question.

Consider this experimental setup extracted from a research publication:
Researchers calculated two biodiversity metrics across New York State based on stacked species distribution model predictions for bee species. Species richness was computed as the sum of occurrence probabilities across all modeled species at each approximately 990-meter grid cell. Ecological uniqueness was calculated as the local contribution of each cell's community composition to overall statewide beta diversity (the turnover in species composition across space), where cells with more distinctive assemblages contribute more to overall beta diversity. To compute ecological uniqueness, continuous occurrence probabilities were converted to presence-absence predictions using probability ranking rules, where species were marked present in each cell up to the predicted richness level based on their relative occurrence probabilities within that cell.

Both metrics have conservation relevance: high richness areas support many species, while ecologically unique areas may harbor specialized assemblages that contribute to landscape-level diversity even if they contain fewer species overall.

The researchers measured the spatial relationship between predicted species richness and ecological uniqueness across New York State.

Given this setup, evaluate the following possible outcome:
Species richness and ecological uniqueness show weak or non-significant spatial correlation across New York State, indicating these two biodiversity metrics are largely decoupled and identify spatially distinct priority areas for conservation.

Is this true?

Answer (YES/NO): NO